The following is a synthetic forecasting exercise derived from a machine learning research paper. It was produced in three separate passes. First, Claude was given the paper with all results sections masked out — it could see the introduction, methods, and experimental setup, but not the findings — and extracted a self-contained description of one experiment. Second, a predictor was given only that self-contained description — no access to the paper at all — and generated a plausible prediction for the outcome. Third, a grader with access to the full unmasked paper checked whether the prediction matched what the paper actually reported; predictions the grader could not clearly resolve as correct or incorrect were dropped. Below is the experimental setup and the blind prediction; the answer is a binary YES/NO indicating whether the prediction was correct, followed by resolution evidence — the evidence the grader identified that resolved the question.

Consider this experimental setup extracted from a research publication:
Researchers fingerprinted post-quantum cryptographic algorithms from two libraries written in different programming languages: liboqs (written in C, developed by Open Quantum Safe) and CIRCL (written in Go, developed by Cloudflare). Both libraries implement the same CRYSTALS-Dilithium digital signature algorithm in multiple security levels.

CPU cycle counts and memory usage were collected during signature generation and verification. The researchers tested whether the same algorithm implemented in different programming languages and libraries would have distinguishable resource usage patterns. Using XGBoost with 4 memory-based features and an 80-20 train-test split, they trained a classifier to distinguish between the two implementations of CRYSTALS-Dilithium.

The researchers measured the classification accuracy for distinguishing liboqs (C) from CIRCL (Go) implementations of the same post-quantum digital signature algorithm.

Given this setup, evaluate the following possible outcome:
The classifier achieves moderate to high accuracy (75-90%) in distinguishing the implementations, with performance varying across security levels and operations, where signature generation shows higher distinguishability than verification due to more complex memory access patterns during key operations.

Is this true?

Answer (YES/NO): NO